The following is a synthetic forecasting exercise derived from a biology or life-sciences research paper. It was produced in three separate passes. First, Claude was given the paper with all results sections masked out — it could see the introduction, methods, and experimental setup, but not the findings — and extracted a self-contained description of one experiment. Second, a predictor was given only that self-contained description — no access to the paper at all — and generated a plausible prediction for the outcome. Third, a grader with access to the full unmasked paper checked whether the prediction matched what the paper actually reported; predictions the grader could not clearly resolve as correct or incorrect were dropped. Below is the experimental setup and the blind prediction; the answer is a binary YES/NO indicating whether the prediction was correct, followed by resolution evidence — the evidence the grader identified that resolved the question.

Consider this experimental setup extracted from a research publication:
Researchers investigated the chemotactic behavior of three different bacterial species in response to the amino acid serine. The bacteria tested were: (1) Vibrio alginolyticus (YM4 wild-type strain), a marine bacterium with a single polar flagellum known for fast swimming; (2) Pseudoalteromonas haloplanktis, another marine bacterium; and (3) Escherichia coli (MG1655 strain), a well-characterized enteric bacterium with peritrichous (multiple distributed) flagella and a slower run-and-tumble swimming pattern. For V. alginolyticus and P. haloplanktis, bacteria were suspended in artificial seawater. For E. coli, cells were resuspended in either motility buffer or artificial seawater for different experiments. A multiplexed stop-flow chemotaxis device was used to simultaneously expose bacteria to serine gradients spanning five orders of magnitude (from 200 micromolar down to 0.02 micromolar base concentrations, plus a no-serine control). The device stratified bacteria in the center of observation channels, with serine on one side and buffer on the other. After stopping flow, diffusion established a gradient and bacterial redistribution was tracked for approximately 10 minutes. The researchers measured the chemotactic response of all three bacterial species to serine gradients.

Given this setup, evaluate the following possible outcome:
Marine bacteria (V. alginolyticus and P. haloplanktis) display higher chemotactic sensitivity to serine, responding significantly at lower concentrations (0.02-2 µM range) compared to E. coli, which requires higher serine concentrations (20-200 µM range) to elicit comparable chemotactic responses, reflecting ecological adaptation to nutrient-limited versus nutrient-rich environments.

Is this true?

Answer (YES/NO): NO